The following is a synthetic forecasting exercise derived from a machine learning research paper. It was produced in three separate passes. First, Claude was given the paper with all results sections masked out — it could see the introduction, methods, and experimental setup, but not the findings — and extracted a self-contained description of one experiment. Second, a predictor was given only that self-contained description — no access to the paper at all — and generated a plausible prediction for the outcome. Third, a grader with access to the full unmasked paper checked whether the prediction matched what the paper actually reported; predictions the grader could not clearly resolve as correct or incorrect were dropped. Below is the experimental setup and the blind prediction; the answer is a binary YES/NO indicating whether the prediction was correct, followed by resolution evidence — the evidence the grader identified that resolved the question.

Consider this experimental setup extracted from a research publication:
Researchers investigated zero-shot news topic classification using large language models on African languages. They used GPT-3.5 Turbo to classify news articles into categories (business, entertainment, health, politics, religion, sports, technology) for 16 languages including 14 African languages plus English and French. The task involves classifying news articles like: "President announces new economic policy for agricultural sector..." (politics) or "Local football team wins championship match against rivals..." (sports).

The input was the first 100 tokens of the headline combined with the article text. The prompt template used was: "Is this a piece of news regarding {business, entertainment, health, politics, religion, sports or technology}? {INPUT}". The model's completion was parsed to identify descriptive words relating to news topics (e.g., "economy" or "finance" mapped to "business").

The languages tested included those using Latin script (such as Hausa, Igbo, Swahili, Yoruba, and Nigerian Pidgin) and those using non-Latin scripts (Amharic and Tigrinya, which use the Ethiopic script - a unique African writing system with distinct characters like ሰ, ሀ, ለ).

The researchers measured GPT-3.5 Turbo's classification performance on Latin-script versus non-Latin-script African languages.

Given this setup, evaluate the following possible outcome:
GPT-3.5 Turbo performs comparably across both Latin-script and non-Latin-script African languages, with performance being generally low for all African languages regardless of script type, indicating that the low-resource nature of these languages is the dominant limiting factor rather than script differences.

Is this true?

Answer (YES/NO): NO